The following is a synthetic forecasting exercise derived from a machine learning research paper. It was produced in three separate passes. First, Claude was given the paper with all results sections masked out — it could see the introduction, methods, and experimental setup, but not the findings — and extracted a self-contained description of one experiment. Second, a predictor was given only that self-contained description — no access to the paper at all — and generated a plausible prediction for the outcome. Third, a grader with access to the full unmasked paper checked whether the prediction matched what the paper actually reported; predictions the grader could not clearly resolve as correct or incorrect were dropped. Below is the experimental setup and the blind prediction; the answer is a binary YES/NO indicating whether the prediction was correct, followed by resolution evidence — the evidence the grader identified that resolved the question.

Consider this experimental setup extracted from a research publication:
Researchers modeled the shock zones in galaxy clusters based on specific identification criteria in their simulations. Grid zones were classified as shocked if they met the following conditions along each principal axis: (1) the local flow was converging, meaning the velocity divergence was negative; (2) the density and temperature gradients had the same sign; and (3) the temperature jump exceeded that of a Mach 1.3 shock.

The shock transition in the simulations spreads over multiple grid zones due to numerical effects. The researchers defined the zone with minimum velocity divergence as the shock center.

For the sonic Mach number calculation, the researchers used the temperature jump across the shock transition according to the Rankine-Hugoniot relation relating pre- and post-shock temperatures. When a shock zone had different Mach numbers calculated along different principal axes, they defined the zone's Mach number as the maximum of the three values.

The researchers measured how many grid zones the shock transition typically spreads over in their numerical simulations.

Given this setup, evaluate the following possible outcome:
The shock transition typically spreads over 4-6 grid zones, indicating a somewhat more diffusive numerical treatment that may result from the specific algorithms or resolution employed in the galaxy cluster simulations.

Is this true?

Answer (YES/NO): NO